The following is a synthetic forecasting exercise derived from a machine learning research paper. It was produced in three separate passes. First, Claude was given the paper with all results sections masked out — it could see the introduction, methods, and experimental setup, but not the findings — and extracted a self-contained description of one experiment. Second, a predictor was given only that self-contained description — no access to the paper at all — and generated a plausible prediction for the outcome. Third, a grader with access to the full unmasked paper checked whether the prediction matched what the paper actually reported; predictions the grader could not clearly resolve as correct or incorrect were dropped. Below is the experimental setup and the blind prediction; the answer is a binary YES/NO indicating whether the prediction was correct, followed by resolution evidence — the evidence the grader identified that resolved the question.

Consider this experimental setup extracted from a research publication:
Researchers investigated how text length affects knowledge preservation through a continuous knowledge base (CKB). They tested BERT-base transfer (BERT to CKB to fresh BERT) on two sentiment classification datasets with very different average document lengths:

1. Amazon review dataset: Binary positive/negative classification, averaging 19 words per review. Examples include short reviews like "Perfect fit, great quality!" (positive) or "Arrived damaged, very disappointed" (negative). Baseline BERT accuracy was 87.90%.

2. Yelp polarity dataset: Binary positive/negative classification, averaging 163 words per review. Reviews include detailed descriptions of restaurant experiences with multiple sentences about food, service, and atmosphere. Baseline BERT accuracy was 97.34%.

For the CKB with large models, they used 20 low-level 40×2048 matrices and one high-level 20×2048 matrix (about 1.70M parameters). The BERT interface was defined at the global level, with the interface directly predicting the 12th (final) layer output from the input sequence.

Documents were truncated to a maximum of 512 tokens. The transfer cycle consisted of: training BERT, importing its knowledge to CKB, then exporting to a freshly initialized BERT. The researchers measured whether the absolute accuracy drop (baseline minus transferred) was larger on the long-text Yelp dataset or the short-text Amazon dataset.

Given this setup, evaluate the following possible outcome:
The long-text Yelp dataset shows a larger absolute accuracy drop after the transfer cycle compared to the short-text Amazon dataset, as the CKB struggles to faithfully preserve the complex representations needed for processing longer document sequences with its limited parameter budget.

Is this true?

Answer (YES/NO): YES